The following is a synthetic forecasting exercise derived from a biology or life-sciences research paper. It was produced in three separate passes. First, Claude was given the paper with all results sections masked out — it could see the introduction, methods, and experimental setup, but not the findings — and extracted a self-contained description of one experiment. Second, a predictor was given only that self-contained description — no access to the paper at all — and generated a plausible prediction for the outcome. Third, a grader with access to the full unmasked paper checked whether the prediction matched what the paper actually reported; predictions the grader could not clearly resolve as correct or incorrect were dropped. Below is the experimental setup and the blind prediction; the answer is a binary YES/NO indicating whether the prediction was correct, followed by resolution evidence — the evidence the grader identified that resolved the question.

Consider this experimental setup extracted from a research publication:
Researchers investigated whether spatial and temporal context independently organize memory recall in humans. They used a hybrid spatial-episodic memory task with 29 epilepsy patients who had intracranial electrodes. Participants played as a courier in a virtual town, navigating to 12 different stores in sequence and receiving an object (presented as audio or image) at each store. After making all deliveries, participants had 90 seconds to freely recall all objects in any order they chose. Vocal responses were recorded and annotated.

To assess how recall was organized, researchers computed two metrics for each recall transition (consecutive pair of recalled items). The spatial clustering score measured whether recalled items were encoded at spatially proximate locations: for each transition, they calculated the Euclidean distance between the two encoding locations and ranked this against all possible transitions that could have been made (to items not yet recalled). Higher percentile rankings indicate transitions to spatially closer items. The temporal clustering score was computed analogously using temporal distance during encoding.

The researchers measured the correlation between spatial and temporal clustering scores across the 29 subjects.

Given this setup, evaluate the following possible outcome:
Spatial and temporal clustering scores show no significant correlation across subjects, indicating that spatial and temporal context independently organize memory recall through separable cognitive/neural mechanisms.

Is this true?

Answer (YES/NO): YES